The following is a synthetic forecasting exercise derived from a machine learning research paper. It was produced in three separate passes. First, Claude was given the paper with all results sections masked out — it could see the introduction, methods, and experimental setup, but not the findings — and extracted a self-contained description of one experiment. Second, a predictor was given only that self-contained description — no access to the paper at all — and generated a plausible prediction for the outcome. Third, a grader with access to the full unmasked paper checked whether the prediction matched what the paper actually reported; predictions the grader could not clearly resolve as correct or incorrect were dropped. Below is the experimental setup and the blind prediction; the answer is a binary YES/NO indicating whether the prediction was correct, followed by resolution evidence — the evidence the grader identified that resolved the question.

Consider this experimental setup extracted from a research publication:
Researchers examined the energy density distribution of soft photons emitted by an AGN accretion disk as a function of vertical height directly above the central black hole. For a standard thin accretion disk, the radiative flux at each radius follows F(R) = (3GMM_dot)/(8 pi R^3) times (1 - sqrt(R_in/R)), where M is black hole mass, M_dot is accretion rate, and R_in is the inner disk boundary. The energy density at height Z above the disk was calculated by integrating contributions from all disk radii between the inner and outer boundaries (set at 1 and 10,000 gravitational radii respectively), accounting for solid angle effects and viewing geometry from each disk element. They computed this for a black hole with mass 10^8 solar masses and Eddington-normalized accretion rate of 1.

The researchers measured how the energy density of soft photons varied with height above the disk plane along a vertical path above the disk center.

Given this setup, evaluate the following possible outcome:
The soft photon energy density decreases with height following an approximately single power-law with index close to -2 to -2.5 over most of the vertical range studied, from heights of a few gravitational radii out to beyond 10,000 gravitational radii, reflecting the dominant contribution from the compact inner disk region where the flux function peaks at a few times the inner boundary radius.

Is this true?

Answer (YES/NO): NO